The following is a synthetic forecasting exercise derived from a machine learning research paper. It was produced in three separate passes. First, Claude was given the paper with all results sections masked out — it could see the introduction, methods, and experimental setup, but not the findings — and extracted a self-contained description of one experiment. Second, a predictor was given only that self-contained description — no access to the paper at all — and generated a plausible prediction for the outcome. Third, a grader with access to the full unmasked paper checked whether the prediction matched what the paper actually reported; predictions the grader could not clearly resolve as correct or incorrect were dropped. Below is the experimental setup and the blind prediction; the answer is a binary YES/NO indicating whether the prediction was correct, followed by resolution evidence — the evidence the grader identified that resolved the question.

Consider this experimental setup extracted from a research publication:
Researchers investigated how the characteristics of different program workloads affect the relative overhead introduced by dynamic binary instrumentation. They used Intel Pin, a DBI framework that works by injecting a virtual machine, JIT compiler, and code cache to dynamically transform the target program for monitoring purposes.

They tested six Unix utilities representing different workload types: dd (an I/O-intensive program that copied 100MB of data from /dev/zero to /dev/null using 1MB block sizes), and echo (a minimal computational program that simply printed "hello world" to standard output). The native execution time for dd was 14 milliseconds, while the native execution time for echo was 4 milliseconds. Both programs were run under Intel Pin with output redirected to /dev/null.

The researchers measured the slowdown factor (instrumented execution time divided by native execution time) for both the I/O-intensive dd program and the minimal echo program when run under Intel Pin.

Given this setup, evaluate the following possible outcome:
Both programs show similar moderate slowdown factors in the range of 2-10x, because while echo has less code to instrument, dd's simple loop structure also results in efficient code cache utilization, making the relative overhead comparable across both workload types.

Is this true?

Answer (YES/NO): NO